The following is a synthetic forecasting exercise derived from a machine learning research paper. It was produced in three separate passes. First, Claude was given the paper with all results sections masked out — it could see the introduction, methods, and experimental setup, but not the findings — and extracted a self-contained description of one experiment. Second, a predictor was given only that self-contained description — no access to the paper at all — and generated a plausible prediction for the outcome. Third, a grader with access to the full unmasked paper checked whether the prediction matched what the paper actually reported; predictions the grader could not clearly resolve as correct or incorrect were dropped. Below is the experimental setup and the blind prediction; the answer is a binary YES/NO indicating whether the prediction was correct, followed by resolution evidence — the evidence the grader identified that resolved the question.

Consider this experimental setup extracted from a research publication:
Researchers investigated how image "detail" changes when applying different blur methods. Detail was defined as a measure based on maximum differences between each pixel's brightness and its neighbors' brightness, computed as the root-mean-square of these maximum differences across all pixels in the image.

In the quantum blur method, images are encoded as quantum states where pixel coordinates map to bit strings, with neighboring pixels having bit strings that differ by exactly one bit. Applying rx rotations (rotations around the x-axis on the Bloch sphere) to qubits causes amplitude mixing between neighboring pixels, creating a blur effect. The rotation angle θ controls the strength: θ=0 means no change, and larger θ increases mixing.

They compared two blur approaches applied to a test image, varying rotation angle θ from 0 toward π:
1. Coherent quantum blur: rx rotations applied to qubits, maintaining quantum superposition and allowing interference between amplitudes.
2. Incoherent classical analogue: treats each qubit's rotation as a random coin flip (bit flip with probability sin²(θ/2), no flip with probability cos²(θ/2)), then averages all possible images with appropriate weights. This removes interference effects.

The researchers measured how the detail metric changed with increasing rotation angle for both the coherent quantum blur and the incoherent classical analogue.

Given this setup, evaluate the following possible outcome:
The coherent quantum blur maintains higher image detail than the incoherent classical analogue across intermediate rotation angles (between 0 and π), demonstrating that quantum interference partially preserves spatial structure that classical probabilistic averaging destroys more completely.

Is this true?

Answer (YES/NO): YES